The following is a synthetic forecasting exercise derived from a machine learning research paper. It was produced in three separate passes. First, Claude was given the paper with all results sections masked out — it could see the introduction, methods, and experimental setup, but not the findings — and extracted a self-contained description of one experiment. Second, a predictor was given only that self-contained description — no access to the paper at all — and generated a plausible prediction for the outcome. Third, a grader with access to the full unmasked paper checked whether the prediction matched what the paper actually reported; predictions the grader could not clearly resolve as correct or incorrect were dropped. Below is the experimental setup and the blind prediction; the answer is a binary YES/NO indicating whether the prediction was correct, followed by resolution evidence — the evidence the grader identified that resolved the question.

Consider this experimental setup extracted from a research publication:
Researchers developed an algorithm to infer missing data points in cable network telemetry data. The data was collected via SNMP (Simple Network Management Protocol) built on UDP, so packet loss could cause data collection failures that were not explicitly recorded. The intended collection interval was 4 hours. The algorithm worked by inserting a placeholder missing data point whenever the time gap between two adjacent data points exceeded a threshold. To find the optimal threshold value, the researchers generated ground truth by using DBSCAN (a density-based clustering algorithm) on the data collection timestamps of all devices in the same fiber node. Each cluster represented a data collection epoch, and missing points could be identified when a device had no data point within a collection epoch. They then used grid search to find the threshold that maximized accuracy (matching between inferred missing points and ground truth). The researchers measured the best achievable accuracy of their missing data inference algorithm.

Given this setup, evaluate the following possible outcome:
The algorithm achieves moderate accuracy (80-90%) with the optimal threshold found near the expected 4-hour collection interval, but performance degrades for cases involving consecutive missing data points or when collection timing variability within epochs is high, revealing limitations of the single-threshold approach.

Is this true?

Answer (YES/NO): NO